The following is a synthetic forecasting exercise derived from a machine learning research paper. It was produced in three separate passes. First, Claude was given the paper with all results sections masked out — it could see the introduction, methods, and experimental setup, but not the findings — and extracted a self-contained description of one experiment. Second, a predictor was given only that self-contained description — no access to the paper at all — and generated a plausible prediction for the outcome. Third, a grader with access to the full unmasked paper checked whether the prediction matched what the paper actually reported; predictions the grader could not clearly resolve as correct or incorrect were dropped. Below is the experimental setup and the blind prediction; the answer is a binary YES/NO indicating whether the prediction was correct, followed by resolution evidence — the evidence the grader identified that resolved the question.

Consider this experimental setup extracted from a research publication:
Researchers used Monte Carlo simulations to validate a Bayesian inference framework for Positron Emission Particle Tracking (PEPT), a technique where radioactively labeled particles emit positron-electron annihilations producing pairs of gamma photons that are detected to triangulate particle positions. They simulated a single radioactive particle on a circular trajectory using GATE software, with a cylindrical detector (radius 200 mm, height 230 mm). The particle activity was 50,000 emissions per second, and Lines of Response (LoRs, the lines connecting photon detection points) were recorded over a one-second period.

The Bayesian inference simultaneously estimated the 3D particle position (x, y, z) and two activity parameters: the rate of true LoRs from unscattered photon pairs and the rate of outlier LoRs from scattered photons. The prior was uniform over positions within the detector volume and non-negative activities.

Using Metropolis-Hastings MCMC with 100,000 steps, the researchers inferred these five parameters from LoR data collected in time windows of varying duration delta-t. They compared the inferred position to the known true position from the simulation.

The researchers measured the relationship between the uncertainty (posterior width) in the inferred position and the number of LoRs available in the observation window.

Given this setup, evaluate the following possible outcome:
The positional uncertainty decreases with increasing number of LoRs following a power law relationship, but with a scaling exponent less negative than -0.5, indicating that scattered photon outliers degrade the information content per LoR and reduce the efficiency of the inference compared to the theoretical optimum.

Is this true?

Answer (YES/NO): NO